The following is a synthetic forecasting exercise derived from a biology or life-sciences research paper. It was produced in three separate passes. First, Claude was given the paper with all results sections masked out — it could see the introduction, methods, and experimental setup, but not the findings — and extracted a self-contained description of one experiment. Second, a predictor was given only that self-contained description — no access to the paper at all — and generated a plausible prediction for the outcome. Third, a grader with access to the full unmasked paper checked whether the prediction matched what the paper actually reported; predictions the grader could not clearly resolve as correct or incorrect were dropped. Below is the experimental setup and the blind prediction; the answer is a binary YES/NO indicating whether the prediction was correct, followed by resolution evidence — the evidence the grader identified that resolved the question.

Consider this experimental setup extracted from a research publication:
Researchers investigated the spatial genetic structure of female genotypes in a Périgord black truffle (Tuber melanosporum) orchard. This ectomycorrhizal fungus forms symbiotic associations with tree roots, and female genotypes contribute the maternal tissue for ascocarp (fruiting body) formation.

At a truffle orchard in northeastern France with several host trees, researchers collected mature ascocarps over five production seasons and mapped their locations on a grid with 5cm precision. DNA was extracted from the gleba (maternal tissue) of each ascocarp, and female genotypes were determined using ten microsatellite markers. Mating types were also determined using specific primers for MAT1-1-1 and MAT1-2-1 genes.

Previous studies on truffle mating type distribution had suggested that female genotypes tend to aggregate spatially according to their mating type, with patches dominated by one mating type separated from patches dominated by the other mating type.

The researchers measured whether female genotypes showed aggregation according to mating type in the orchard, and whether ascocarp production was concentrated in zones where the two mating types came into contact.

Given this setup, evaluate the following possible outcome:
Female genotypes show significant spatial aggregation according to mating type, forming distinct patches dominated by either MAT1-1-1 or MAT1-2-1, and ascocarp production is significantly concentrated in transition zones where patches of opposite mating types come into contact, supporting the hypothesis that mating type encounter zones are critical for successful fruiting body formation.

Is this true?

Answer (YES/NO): NO